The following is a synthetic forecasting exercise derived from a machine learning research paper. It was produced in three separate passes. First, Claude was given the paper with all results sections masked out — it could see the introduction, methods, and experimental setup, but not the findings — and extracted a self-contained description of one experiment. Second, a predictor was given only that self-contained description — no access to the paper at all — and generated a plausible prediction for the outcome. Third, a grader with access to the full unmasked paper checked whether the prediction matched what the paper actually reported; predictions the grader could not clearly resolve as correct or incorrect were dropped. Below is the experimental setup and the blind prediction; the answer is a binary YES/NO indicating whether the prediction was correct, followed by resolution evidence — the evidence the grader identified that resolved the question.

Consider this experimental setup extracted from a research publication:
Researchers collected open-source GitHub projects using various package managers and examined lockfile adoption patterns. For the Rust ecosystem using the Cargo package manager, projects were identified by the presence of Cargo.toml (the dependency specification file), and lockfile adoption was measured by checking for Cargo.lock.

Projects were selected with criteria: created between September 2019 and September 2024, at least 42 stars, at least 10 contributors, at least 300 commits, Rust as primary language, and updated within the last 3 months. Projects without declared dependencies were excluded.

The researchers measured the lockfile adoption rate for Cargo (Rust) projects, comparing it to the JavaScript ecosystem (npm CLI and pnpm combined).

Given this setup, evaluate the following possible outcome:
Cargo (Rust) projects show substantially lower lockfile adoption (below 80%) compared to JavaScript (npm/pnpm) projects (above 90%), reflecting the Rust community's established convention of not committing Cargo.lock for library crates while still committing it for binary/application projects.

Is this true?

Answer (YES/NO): NO